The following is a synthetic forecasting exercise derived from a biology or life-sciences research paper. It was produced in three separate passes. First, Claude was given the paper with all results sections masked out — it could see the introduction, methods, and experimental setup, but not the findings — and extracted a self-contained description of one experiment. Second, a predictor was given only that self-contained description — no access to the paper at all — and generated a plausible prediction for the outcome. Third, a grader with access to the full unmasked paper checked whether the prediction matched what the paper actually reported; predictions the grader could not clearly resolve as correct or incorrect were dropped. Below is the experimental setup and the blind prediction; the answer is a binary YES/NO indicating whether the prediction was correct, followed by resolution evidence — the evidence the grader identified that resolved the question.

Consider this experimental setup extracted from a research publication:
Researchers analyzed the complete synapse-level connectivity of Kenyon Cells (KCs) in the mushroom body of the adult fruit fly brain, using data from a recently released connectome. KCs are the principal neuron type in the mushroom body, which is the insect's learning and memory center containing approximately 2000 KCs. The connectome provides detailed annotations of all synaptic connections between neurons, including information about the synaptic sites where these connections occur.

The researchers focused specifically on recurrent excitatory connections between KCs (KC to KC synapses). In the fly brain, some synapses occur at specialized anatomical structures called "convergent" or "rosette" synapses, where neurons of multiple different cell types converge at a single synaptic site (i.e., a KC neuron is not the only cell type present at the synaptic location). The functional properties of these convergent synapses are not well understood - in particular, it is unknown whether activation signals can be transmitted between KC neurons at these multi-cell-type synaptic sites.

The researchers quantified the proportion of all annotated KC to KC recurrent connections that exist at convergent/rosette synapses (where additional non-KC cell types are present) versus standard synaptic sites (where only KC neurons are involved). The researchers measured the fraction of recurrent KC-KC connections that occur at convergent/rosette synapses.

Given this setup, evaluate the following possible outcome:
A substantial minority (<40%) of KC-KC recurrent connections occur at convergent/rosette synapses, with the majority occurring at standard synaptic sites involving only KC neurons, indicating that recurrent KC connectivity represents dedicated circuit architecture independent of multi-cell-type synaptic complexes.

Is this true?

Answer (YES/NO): NO